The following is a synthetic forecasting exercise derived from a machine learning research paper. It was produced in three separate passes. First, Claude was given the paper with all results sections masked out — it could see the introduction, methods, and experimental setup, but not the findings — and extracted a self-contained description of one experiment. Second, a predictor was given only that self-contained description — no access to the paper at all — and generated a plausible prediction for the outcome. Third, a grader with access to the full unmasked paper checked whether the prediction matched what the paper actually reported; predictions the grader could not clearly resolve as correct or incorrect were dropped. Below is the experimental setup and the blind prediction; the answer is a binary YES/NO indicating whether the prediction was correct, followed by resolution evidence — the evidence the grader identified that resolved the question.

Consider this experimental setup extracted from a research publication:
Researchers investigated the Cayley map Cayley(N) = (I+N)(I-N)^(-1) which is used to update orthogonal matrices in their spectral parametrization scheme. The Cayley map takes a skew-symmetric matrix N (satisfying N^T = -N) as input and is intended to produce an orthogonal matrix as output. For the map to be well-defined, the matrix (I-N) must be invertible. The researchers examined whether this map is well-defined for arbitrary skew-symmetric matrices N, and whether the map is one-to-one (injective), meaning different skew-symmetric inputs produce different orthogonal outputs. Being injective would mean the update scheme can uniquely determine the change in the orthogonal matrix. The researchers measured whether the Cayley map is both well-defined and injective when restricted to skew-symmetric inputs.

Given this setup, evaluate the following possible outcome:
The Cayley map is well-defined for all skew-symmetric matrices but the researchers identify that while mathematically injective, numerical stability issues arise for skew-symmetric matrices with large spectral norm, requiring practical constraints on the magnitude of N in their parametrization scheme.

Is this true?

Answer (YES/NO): NO